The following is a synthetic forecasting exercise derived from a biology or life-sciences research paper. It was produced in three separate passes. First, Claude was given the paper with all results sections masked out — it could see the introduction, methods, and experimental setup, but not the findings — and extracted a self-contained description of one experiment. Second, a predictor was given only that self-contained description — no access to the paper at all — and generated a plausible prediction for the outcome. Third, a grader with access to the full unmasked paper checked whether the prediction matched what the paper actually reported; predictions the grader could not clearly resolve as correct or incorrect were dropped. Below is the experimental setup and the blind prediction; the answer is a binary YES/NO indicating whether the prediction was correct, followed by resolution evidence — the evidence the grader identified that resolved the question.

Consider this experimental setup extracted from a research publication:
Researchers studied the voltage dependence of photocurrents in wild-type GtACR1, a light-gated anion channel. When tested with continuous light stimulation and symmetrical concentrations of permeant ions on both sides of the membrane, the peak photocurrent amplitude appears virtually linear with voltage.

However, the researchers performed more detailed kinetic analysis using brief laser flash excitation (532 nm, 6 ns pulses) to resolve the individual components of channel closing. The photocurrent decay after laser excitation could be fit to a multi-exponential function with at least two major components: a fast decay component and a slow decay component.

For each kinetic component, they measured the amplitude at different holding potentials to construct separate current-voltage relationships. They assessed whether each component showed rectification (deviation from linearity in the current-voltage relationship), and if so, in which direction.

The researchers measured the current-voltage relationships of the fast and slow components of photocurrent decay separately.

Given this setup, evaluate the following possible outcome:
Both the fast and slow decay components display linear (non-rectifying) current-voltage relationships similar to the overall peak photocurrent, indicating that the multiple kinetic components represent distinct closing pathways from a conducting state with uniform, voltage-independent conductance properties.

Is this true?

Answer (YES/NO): NO